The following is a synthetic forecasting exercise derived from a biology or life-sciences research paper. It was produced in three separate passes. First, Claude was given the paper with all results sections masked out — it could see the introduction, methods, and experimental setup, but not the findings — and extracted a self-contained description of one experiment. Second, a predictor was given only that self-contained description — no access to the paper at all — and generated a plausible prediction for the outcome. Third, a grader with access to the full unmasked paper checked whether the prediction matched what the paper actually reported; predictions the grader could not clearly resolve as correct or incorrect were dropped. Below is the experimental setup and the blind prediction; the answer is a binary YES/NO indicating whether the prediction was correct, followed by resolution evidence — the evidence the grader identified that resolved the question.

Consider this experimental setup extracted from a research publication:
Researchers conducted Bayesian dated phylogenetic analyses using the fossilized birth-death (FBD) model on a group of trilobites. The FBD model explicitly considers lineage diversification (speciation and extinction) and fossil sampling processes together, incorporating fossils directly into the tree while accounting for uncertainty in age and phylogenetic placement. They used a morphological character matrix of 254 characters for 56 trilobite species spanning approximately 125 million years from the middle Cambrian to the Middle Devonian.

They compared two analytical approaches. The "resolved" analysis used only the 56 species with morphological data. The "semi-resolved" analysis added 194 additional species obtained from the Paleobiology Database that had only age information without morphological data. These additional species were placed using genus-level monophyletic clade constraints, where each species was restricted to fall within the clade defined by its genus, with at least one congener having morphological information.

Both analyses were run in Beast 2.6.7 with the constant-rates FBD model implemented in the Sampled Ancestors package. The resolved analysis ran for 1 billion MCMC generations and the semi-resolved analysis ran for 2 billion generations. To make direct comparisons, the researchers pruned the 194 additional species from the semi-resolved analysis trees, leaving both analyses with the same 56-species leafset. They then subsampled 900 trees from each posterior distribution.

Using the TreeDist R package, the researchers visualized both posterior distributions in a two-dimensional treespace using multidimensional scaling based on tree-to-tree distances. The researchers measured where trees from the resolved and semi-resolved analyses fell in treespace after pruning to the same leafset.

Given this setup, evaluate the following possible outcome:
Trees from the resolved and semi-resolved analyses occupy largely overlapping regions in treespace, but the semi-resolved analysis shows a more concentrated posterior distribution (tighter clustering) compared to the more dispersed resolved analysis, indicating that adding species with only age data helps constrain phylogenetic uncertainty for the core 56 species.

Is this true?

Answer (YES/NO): NO